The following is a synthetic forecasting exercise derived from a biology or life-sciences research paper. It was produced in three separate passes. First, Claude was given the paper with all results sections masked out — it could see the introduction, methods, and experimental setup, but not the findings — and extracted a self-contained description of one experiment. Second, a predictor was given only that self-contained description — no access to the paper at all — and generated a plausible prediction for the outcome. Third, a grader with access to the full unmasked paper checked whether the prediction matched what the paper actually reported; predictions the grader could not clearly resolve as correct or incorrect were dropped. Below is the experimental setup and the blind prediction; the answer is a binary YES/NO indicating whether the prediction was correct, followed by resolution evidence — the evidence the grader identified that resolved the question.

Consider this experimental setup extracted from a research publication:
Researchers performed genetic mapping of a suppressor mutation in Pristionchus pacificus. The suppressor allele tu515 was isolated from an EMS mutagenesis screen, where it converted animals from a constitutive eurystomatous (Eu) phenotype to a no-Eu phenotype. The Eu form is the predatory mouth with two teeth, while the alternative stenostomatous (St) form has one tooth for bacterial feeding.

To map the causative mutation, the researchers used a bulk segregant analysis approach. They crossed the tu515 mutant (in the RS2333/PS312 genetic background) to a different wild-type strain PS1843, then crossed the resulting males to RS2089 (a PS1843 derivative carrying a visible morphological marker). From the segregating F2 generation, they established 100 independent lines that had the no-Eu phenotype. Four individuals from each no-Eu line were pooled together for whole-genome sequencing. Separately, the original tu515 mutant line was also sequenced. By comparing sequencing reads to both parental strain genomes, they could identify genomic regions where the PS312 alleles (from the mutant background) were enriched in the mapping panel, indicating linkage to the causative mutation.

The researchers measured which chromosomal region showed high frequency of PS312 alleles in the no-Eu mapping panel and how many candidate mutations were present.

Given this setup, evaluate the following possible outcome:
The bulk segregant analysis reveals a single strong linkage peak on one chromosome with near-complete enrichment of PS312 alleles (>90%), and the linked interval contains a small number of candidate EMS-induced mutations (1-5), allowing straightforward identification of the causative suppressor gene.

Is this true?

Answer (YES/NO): NO